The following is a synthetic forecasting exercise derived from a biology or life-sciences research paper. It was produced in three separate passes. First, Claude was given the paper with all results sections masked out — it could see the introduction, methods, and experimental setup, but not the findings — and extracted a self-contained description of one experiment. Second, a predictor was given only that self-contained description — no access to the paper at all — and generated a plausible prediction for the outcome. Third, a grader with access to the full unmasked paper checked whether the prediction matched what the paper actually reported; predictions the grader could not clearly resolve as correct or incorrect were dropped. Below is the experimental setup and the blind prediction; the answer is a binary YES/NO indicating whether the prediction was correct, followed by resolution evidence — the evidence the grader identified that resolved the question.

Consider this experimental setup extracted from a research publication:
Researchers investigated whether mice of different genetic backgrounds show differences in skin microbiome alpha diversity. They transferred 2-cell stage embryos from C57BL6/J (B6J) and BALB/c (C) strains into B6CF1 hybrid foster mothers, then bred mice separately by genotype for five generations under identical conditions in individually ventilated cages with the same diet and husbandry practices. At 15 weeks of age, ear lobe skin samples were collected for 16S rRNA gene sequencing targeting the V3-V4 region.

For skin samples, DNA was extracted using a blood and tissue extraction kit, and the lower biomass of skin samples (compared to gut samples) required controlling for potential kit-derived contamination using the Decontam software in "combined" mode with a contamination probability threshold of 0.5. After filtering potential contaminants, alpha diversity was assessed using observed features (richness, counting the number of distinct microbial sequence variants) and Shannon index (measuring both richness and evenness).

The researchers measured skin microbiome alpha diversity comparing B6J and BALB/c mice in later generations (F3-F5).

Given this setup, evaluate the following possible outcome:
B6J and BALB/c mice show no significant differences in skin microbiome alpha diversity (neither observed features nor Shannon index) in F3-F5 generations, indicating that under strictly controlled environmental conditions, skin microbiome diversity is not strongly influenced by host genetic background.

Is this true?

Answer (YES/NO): YES